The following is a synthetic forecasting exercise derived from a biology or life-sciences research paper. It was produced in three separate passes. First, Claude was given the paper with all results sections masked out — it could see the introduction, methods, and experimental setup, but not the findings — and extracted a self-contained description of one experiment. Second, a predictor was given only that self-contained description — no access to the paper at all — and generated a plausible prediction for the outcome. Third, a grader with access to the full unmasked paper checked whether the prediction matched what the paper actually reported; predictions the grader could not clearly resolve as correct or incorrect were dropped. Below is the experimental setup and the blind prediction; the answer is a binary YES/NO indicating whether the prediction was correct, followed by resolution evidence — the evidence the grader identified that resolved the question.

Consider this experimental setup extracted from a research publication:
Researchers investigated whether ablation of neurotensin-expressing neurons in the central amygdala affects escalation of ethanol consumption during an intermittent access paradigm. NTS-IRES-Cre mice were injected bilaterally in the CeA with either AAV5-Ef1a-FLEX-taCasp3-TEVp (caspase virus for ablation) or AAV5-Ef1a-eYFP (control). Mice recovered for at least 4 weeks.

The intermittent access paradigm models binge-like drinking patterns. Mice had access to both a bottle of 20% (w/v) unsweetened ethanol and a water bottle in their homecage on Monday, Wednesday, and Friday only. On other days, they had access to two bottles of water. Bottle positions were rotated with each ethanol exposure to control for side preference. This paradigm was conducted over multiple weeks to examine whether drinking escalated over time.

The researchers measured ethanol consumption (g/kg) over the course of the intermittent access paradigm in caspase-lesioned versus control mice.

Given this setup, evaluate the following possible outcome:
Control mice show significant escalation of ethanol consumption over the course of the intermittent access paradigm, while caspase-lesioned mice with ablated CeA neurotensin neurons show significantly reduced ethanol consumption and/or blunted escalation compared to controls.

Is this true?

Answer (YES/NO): NO